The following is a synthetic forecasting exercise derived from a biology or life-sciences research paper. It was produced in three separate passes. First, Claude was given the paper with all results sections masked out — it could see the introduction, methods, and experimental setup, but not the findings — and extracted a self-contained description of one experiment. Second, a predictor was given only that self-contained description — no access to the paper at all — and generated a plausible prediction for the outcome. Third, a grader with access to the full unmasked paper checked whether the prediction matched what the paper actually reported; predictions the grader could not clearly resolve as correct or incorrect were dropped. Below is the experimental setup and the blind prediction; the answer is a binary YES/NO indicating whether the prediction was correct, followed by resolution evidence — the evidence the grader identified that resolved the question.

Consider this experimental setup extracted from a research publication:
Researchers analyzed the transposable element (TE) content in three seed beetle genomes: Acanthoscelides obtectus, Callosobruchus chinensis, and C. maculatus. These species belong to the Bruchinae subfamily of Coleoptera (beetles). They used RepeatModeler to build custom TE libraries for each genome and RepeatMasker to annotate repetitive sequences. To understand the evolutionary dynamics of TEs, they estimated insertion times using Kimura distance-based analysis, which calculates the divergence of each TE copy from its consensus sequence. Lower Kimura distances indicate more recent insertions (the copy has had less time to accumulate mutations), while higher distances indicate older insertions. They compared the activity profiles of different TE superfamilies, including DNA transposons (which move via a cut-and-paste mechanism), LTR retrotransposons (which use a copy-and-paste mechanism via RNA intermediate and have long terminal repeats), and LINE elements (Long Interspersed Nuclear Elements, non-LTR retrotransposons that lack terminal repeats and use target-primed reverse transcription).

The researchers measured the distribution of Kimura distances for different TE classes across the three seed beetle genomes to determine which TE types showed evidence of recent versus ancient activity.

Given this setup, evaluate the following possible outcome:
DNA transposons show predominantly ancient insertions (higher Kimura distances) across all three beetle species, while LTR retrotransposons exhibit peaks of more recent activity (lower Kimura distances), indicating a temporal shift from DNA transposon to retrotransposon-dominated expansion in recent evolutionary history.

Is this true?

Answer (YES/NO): NO